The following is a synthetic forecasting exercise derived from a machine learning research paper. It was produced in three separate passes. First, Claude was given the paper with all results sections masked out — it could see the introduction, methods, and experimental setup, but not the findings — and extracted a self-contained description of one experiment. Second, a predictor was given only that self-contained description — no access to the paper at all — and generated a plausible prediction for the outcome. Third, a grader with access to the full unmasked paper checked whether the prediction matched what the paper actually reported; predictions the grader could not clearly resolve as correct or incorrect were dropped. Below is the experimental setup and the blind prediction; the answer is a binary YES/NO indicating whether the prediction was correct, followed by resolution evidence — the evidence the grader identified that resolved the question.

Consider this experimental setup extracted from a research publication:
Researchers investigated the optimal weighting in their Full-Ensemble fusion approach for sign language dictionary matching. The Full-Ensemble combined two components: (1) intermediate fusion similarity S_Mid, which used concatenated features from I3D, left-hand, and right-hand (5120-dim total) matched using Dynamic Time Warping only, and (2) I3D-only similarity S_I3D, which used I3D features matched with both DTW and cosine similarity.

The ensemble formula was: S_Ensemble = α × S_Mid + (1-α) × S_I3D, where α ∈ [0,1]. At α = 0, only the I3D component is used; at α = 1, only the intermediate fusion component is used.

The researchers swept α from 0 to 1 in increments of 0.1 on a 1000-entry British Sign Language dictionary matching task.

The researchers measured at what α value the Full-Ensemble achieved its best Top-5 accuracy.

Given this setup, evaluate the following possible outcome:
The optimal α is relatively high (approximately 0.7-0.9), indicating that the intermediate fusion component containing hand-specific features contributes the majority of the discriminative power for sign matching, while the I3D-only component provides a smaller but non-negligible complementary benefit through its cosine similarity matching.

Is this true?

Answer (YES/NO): NO